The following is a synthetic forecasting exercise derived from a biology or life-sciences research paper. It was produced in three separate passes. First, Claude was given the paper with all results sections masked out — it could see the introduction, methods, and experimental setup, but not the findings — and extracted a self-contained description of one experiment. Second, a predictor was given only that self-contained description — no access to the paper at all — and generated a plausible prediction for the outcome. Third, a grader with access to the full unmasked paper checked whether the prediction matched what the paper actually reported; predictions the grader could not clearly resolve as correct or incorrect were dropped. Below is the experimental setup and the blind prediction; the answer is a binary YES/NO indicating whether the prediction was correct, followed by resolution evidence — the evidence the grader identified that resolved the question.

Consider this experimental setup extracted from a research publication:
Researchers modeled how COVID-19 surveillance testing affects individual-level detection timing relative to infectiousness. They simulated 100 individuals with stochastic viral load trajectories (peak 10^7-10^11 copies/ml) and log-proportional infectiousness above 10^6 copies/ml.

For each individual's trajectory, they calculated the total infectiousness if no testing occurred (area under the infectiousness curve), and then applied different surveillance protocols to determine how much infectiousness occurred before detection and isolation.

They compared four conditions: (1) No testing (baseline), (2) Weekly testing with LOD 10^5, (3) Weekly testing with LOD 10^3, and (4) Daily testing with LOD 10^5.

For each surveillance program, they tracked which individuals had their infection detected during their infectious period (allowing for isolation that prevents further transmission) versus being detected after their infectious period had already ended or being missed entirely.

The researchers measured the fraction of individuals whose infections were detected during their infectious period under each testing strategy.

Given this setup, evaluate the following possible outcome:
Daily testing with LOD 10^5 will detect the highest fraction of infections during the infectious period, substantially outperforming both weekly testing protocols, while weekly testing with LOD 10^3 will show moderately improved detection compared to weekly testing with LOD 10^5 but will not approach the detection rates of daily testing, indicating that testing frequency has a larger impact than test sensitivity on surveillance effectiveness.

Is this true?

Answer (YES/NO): YES